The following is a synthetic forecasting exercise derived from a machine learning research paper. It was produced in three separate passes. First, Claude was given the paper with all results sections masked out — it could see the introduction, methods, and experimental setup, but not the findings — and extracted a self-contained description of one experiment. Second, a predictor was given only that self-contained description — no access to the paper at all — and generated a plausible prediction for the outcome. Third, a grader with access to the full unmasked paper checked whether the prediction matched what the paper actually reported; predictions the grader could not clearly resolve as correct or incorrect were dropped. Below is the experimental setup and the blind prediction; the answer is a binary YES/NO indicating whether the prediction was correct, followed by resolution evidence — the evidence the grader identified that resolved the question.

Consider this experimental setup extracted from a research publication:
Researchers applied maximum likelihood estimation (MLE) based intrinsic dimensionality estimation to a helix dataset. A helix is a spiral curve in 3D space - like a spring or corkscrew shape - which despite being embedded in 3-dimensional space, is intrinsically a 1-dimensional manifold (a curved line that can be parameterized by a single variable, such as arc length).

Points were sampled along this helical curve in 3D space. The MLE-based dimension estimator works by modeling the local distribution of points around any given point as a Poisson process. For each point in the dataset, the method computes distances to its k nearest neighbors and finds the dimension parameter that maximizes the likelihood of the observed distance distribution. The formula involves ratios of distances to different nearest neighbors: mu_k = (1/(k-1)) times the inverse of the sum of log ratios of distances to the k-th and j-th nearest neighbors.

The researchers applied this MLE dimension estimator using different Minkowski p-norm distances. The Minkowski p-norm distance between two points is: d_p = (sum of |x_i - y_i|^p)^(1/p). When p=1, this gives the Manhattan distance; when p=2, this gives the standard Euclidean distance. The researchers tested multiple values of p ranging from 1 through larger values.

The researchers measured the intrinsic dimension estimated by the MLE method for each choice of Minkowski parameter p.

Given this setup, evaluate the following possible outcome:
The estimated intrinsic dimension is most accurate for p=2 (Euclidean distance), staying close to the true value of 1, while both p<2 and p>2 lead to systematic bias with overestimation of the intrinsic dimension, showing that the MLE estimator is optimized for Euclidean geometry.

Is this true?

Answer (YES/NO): NO